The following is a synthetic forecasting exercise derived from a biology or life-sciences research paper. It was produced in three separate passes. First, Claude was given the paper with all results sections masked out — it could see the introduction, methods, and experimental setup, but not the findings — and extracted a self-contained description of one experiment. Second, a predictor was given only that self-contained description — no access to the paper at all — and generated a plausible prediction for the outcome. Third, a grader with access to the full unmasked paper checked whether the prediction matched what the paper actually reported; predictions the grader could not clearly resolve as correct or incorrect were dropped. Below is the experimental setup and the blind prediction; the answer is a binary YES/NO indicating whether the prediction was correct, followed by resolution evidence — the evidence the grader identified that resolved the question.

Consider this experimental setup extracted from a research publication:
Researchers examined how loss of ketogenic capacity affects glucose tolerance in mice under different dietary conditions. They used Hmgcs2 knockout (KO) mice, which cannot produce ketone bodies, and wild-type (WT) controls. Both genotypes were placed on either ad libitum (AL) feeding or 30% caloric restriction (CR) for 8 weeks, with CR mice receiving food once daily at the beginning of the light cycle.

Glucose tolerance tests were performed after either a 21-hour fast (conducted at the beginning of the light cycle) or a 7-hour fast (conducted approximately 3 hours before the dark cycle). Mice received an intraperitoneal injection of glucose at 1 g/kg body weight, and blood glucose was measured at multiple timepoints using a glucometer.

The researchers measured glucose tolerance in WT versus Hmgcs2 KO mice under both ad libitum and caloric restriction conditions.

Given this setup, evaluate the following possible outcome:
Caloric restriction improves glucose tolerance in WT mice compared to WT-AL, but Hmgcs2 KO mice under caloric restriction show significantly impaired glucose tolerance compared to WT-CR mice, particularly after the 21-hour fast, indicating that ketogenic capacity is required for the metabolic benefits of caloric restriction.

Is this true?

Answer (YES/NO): NO